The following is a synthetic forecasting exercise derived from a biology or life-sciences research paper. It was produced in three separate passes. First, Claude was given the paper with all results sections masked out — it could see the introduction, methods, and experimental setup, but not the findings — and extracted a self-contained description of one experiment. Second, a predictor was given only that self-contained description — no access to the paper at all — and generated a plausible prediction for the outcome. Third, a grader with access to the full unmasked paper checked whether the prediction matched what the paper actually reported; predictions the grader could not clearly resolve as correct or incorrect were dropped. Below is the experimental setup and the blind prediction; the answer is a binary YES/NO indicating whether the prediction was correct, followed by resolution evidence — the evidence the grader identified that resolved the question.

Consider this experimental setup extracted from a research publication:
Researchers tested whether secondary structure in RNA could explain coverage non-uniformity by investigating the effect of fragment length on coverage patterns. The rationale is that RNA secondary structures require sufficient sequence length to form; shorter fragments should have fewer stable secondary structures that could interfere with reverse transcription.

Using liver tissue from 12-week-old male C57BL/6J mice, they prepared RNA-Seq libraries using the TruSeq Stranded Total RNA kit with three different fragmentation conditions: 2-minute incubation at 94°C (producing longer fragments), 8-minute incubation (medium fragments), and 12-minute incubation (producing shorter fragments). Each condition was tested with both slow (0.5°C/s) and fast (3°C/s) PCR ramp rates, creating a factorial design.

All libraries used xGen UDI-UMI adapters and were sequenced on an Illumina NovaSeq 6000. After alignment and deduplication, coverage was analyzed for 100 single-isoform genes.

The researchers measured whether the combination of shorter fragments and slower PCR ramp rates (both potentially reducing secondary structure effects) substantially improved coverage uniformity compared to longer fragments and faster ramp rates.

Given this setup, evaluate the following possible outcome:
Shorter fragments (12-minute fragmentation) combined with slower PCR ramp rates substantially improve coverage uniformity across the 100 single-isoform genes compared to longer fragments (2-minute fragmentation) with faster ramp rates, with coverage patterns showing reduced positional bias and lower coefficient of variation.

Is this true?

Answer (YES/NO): NO